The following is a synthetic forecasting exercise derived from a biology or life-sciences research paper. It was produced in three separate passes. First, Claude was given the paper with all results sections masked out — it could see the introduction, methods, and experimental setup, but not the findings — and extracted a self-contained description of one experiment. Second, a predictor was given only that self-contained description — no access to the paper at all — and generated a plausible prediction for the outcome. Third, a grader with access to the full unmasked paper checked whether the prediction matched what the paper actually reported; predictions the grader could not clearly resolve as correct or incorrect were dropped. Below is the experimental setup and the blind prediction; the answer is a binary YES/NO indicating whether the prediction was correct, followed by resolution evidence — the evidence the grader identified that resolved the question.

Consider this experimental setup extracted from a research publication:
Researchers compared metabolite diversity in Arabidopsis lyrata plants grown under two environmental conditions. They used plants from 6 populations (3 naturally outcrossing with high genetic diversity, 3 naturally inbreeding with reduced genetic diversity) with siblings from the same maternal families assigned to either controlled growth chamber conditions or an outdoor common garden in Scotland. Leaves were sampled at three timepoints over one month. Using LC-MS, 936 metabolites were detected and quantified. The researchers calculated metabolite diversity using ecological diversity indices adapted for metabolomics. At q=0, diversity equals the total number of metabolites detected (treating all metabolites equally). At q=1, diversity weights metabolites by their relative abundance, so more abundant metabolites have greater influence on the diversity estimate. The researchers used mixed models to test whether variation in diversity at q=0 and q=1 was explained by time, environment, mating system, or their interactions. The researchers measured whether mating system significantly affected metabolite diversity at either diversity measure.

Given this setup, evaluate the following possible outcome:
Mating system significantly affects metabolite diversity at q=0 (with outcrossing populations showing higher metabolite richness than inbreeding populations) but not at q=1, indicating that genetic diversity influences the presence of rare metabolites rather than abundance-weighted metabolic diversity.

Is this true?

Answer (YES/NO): NO